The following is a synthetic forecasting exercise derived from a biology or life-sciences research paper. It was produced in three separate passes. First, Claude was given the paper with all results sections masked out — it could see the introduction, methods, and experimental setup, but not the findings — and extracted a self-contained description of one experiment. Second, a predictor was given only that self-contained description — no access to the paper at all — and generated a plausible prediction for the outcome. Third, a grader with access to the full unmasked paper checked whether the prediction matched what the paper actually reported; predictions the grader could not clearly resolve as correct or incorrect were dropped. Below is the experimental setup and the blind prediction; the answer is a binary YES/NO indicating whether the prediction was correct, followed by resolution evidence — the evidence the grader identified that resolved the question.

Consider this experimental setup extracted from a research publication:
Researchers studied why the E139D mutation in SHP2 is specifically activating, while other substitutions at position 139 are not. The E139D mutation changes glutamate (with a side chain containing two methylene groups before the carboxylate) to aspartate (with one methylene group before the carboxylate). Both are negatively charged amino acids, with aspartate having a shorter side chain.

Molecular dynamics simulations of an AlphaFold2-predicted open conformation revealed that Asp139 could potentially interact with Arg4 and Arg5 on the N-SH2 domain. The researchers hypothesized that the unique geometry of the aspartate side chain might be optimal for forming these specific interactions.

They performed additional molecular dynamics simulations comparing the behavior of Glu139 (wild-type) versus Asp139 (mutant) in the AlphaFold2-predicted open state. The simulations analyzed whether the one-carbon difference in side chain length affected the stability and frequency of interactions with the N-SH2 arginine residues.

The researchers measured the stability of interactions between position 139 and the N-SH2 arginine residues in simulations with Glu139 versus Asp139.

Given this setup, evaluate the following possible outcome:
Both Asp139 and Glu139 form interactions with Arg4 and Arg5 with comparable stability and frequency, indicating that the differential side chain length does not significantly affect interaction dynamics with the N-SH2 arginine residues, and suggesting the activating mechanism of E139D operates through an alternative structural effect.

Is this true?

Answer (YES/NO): NO